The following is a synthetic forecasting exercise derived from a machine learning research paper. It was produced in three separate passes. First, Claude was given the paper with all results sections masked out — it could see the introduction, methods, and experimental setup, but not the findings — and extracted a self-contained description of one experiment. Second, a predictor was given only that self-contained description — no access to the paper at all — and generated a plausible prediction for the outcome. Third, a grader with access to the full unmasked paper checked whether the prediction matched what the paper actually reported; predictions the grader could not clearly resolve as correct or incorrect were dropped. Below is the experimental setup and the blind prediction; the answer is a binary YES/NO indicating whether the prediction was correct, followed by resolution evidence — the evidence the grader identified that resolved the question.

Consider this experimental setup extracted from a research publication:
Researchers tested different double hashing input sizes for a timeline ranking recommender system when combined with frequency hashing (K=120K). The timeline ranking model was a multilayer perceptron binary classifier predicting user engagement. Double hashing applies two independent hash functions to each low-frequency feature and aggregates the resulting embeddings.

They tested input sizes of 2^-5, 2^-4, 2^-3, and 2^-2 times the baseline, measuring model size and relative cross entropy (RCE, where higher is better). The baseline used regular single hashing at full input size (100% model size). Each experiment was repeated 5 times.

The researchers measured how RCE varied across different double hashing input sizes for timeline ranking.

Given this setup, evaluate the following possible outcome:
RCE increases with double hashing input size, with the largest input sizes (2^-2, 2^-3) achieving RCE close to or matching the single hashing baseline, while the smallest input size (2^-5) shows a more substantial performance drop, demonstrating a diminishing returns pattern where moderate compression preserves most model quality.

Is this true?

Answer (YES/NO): NO